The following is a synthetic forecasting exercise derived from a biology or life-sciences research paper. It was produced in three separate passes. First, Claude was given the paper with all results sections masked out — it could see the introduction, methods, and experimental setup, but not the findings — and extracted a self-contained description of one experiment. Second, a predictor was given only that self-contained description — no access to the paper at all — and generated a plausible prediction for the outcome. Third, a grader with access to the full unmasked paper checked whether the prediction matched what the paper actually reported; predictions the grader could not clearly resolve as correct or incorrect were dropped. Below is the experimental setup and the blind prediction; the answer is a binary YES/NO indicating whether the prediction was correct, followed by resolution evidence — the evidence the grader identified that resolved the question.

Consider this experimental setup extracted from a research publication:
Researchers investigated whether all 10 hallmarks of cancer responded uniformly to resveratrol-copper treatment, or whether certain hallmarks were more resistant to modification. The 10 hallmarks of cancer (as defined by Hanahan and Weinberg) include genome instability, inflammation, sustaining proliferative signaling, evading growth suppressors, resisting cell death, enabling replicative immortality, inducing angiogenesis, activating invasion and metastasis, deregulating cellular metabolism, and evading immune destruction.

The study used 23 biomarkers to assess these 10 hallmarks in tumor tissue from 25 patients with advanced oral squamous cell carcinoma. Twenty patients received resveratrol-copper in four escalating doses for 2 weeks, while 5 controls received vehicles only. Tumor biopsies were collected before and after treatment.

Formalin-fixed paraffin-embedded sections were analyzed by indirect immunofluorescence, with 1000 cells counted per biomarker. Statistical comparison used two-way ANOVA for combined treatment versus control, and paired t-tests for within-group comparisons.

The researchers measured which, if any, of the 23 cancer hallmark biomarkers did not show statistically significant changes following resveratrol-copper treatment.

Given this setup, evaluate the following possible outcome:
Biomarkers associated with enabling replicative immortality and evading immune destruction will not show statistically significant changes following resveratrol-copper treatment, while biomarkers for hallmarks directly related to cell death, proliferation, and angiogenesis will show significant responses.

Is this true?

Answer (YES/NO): NO